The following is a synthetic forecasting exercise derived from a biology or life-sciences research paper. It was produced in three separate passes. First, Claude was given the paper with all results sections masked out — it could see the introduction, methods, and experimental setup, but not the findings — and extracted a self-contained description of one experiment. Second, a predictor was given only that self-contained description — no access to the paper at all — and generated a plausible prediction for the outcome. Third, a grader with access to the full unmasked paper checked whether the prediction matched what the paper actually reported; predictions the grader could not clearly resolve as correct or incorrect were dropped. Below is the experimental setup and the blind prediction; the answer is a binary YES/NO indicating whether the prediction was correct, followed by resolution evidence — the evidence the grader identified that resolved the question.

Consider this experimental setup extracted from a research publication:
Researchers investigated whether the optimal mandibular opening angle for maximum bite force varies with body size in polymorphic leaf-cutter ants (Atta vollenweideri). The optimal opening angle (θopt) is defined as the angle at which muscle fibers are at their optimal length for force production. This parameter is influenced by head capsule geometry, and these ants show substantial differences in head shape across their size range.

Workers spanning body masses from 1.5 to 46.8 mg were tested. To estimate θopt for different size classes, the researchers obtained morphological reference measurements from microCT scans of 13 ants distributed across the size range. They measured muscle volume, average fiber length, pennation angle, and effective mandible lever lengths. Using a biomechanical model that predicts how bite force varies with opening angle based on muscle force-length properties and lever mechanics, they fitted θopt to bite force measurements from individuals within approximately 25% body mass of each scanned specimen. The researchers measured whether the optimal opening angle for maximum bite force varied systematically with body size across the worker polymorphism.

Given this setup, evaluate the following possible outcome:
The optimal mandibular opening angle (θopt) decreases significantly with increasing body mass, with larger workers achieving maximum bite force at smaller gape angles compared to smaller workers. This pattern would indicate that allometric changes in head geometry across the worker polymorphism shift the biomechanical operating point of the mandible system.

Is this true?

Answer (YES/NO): YES